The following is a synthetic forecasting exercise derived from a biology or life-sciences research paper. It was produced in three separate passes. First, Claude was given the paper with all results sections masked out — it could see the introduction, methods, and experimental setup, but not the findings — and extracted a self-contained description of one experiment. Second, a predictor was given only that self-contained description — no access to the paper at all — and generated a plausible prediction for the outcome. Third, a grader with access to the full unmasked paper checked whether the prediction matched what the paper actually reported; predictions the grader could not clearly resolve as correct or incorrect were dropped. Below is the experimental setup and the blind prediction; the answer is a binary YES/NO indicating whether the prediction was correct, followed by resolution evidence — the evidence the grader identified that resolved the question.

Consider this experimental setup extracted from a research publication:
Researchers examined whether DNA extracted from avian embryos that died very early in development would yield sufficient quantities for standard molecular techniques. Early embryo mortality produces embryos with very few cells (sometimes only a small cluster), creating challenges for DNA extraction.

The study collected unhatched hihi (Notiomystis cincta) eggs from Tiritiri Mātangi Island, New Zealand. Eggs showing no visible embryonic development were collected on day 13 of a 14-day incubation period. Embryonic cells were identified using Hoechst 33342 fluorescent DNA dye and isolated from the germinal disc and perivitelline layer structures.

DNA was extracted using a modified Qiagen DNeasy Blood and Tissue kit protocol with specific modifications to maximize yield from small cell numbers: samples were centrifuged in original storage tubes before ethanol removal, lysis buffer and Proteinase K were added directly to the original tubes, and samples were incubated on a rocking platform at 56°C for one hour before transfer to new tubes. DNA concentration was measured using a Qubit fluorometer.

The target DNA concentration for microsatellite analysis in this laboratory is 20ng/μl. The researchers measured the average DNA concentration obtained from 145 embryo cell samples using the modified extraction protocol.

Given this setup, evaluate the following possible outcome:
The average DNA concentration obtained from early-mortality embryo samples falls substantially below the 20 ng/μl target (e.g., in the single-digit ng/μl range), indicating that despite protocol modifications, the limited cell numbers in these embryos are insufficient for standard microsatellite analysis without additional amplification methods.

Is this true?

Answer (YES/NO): NO